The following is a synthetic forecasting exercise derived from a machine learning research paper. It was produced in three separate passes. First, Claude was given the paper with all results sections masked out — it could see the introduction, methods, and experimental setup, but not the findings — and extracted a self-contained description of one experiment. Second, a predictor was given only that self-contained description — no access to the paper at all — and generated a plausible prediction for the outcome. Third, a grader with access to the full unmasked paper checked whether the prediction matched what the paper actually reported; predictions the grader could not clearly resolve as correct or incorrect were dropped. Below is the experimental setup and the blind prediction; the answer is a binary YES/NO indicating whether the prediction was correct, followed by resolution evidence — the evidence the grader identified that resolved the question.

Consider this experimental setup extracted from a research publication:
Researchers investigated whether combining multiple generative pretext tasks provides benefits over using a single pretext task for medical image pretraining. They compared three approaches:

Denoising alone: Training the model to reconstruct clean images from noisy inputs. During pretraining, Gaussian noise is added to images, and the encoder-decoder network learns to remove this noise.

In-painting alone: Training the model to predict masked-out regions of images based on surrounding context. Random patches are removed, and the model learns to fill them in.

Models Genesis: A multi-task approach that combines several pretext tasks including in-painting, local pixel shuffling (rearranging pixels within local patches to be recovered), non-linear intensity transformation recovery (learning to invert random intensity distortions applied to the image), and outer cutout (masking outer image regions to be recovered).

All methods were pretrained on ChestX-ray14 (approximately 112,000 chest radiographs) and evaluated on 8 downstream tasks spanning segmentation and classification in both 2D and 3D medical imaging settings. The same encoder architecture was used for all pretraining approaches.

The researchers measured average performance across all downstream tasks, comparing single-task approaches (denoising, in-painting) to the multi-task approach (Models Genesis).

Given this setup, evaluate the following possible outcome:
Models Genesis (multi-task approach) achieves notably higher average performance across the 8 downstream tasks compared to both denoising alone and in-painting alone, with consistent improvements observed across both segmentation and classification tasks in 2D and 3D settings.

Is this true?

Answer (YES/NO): NO